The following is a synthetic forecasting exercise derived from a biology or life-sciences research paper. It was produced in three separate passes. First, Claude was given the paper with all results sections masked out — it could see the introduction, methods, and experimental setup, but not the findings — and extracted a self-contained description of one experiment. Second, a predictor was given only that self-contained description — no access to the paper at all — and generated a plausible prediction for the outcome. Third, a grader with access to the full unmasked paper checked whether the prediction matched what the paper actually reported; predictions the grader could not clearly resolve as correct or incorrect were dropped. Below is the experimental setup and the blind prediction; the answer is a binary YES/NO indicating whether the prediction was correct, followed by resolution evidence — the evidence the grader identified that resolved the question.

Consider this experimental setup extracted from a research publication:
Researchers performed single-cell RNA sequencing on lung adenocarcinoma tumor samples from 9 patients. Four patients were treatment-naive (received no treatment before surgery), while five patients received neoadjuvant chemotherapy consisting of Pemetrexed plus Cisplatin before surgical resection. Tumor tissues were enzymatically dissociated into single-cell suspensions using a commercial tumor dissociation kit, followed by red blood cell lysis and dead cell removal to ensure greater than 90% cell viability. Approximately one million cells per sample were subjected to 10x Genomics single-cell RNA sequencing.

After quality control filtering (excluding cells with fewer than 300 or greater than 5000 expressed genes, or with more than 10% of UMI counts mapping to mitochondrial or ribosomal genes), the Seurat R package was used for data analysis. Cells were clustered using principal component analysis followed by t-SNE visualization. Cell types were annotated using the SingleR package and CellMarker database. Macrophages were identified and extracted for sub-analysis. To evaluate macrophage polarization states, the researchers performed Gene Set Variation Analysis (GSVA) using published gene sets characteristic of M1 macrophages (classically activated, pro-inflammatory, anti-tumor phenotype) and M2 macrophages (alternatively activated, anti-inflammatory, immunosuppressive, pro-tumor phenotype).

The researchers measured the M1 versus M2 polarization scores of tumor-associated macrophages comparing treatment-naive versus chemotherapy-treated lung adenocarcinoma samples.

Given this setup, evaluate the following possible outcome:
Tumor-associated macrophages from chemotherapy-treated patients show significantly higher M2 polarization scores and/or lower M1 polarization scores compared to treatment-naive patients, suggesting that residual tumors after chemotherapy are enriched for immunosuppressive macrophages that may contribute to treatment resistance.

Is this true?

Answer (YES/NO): YES